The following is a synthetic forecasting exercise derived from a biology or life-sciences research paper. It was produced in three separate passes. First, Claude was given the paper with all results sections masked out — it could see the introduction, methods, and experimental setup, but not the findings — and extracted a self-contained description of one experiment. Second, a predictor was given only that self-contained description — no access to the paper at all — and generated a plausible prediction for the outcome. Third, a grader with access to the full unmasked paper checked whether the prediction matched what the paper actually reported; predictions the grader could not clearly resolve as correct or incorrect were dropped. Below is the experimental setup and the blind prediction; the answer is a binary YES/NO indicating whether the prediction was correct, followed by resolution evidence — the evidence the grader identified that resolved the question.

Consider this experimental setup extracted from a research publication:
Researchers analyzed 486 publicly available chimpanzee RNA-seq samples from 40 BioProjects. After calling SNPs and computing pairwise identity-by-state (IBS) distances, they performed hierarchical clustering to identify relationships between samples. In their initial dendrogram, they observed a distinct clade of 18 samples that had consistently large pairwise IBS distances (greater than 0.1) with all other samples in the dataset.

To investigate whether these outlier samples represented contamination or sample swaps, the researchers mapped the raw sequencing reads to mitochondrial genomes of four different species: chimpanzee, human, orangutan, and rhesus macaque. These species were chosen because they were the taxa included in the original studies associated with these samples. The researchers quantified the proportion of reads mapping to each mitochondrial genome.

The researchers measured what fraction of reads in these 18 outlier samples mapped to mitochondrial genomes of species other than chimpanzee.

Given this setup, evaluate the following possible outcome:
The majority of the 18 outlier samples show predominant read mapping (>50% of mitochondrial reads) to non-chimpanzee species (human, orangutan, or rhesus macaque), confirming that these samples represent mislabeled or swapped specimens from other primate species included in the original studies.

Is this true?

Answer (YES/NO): YES